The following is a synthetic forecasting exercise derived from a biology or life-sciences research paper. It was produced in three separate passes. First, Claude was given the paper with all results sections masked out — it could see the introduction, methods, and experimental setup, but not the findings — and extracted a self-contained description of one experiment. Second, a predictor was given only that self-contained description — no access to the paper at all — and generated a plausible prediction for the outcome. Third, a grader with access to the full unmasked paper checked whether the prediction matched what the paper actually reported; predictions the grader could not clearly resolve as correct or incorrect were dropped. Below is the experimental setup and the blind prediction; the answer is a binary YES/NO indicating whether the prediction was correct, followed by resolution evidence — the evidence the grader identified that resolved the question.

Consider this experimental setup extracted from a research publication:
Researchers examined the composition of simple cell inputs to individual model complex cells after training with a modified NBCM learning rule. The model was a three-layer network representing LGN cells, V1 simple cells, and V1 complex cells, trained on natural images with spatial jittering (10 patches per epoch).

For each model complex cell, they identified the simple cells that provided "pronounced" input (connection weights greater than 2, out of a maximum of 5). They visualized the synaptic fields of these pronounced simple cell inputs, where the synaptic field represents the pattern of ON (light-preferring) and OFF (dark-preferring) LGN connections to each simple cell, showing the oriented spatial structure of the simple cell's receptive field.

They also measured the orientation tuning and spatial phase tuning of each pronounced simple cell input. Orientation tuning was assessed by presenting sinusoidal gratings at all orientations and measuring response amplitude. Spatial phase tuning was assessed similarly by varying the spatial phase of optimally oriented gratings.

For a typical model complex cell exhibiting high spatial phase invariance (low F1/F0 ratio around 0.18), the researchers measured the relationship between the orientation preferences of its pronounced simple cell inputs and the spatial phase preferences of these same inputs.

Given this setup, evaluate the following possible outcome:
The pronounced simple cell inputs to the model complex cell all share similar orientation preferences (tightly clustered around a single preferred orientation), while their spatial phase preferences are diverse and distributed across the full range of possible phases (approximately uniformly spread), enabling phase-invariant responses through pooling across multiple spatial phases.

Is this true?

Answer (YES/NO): YES